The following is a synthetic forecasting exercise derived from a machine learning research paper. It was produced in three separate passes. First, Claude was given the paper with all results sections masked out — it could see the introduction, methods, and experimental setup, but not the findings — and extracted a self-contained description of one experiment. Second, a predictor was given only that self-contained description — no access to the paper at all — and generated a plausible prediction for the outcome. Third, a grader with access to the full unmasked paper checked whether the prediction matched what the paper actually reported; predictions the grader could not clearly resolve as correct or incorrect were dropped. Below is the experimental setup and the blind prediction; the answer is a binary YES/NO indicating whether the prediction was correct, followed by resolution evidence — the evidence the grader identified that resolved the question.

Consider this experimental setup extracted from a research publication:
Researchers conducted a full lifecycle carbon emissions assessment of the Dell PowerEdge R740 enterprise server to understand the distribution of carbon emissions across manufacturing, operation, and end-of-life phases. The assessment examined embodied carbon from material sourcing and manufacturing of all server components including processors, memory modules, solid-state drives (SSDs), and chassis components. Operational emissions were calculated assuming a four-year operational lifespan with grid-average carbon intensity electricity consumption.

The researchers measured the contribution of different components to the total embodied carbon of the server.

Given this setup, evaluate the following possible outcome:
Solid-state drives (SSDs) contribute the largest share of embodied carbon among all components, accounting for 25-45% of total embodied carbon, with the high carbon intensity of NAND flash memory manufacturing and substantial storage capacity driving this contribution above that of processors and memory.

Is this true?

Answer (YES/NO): NO